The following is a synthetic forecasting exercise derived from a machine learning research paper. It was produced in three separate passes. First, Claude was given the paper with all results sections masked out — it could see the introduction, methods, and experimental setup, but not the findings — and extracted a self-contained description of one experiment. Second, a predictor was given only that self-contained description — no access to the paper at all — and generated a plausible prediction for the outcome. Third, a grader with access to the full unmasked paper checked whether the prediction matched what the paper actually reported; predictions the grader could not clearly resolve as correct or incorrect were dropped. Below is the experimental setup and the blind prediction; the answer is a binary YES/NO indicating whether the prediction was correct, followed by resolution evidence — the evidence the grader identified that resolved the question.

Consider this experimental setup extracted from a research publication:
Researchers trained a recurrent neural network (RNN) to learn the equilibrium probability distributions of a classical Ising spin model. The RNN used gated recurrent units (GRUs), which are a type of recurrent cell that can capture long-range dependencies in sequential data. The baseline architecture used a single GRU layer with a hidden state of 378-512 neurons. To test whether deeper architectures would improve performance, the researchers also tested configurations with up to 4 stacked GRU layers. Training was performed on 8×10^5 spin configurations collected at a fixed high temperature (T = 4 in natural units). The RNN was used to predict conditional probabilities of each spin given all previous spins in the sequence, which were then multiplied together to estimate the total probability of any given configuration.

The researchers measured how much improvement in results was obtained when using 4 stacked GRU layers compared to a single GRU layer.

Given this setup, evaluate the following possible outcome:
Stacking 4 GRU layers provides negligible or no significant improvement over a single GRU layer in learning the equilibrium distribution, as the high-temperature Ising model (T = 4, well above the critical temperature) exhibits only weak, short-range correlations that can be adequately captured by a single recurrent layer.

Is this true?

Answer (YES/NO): NO